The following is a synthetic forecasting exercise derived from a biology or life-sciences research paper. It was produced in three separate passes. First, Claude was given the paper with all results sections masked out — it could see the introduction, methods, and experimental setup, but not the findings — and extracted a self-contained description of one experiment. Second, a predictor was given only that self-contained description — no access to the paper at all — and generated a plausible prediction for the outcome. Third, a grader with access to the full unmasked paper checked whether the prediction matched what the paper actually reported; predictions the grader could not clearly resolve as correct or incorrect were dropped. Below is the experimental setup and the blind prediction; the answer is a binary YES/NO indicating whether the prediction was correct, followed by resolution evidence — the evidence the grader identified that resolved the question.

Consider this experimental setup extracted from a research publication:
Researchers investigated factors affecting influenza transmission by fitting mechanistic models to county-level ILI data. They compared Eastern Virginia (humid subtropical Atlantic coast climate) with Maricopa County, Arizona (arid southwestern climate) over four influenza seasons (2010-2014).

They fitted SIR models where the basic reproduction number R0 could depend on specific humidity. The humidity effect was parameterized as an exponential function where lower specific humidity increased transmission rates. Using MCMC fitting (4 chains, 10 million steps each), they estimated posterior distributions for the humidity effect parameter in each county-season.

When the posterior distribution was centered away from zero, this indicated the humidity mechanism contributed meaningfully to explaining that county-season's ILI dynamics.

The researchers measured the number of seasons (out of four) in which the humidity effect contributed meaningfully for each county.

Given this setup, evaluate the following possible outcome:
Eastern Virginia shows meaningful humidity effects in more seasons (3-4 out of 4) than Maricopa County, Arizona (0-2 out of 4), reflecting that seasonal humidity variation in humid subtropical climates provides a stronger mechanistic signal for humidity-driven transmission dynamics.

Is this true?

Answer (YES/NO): NO